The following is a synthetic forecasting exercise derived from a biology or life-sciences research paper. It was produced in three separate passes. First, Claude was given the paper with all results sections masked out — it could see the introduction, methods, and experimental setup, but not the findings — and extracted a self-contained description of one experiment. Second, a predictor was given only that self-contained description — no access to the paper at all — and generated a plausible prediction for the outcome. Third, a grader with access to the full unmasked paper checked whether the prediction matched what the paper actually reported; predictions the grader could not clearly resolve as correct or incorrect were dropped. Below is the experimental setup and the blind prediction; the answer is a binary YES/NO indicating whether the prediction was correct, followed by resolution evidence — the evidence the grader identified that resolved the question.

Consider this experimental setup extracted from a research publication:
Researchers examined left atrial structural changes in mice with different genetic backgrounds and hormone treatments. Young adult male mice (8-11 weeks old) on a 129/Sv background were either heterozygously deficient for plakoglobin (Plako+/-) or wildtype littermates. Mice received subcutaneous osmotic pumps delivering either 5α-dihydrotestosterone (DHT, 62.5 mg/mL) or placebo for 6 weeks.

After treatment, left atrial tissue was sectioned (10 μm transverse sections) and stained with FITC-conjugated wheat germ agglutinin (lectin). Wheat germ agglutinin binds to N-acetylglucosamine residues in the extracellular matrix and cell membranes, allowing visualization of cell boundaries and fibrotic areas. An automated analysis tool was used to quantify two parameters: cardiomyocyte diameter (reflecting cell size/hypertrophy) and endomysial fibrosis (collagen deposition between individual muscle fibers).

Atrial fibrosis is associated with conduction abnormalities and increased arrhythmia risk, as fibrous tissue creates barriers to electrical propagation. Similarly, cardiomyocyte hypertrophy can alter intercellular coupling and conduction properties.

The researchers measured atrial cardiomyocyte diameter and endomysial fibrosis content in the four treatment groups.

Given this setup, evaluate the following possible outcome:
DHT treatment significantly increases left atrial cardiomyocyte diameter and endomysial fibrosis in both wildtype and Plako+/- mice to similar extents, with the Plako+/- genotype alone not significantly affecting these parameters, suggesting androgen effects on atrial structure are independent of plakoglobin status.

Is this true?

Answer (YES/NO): NO